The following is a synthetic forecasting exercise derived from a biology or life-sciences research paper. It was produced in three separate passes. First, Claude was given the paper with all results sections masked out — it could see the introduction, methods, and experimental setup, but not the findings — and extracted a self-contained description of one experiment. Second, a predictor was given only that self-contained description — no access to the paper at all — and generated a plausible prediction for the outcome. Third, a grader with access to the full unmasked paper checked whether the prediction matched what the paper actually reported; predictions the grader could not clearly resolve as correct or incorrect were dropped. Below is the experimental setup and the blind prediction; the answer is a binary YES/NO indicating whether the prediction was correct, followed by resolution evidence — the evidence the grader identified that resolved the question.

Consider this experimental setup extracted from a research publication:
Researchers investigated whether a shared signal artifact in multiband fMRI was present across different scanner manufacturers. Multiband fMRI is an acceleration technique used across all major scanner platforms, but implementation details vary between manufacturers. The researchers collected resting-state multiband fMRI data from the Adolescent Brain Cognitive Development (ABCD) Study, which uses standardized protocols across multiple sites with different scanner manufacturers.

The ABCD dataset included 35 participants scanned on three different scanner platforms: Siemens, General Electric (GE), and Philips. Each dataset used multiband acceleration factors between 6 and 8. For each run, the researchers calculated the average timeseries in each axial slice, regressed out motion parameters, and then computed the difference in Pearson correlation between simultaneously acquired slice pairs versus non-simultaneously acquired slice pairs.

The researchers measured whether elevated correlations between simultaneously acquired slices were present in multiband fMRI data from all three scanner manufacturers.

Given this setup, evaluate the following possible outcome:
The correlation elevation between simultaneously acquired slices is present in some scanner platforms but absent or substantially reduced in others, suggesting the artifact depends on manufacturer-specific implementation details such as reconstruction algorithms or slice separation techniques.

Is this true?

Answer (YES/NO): NO